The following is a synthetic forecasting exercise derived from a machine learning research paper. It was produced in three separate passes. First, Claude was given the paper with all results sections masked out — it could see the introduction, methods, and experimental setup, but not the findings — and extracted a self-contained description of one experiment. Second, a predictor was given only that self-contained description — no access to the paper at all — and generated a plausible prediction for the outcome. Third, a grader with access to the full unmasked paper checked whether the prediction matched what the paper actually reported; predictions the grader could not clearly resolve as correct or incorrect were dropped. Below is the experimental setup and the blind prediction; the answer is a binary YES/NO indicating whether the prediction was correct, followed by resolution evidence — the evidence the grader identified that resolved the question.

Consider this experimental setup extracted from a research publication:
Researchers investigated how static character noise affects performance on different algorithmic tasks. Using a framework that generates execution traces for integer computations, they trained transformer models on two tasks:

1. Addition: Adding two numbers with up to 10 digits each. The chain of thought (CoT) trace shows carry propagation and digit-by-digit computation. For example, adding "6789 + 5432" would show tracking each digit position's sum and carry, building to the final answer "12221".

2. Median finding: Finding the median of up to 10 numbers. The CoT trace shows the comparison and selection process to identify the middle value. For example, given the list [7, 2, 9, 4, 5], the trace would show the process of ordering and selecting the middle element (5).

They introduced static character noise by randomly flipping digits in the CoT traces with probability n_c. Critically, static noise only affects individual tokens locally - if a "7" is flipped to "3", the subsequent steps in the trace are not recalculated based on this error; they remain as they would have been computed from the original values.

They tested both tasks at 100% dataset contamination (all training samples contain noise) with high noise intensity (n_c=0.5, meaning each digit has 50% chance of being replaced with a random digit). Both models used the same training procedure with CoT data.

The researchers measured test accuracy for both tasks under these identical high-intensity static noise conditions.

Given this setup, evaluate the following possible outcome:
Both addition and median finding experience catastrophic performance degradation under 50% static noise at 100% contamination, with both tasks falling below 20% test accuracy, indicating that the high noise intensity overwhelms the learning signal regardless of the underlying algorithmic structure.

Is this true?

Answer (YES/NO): NO